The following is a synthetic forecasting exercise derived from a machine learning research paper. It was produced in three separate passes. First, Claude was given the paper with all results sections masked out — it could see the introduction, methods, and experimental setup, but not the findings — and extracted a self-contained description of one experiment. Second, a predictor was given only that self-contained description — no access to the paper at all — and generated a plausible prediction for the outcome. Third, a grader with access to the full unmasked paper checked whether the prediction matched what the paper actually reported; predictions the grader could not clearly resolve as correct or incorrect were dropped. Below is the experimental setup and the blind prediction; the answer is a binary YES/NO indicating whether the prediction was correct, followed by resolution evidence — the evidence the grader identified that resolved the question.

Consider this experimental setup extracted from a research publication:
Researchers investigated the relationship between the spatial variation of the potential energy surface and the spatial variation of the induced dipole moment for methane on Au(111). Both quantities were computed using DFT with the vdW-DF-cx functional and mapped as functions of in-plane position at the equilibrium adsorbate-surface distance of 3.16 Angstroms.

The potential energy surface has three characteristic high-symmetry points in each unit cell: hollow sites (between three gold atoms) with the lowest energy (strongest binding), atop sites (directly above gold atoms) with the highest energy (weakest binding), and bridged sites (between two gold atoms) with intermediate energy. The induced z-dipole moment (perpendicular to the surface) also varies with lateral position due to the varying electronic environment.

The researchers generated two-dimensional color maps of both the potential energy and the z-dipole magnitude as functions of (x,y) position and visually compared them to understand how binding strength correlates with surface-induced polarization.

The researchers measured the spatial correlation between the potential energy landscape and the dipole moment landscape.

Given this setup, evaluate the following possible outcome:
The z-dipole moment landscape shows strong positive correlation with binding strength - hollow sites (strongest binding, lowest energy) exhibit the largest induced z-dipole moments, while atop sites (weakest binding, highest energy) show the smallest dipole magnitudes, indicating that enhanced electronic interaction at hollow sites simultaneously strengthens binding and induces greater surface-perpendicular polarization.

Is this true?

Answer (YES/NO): NO